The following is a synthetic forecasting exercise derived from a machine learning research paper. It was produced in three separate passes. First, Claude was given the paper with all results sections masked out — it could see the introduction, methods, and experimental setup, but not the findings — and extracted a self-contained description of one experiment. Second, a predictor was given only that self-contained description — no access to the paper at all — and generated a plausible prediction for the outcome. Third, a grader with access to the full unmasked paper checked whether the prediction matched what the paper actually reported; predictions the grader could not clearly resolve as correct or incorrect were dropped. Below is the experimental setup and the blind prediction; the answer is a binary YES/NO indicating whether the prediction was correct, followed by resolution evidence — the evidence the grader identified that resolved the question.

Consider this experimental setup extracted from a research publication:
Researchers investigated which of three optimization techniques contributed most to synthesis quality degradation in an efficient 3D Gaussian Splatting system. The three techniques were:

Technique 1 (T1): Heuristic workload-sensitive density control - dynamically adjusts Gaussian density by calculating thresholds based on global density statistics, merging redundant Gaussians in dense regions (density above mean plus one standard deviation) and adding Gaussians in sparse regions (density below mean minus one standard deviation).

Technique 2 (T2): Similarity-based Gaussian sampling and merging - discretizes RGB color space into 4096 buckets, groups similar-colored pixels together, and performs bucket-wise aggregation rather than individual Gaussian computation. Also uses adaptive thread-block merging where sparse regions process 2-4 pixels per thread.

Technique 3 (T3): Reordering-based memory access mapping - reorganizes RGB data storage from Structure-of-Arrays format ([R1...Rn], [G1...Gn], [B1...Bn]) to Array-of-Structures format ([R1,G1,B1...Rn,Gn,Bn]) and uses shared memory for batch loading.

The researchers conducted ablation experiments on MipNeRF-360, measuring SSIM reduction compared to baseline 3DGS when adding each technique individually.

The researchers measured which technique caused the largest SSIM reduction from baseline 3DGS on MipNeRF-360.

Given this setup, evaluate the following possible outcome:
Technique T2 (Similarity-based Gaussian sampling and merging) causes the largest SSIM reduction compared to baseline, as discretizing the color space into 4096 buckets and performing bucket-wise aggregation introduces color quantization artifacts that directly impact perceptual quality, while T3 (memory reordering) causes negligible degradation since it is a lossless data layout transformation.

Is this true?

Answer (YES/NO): YES